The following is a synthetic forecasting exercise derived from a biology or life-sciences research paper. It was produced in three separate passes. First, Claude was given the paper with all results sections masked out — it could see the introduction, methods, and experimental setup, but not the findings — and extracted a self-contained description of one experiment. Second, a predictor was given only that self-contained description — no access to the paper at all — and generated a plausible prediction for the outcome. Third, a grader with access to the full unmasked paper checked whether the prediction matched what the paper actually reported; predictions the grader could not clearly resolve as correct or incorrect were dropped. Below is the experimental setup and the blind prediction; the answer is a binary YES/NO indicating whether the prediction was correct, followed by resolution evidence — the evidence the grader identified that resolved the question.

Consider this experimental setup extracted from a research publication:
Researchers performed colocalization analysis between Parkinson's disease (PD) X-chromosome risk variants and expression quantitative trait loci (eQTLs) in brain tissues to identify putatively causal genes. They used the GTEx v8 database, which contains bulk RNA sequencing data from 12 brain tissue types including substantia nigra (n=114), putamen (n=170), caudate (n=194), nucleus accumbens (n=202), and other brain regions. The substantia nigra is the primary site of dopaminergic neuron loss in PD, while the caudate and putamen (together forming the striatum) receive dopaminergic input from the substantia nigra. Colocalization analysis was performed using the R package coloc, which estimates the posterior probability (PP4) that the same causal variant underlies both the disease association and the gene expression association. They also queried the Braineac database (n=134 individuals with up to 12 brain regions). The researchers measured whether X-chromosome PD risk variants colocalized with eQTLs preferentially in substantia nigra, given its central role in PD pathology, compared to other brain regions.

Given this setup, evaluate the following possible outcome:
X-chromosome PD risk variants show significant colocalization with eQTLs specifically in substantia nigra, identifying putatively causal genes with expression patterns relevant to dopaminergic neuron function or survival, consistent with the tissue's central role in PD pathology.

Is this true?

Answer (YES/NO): NO